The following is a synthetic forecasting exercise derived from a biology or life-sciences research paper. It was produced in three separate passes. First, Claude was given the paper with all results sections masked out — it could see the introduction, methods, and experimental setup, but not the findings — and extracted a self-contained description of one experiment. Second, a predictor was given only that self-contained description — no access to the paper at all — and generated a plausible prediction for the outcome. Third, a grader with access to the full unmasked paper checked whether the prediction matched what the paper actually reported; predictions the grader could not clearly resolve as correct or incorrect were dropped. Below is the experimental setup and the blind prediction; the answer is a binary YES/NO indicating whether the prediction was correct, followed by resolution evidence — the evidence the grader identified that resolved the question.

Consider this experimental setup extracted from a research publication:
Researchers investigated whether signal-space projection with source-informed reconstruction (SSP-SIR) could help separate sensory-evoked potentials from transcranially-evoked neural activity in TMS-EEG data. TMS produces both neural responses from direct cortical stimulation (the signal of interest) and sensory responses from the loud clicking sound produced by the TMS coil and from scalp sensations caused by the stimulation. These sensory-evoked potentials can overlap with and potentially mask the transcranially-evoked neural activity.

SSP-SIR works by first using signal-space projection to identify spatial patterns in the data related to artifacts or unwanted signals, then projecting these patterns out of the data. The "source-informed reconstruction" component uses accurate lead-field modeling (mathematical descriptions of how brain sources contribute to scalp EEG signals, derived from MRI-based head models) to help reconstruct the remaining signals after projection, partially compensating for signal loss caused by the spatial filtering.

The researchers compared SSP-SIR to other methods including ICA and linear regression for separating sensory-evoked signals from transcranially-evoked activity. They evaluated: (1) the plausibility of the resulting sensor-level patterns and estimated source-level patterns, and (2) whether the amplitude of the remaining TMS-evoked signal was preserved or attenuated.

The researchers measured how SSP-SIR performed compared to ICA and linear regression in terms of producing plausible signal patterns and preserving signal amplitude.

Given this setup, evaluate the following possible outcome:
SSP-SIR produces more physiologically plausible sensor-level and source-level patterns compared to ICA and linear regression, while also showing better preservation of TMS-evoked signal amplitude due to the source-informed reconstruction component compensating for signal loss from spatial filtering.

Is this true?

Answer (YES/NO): NO